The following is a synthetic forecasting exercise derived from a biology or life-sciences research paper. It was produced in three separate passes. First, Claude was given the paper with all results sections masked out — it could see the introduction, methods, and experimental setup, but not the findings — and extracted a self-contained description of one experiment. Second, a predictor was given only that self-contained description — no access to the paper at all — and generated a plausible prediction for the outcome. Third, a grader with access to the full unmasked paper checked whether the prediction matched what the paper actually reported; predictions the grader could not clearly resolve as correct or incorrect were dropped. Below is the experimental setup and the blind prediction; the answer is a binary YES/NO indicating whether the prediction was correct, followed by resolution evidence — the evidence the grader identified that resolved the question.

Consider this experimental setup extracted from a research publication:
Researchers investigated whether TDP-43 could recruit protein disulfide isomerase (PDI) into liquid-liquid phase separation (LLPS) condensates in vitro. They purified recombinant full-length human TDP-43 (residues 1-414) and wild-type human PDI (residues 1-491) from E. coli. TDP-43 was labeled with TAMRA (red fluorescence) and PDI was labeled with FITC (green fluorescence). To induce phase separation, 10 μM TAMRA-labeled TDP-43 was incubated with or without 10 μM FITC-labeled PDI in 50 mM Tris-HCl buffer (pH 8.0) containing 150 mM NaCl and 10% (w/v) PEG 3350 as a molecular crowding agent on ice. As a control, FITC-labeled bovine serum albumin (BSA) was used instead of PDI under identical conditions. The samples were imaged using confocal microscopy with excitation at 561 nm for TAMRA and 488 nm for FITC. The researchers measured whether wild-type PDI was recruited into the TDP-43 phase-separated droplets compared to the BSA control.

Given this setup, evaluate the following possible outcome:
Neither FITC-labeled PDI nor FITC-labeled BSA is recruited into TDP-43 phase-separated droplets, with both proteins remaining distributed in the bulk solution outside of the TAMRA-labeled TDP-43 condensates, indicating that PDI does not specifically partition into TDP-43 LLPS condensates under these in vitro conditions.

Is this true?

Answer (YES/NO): NO